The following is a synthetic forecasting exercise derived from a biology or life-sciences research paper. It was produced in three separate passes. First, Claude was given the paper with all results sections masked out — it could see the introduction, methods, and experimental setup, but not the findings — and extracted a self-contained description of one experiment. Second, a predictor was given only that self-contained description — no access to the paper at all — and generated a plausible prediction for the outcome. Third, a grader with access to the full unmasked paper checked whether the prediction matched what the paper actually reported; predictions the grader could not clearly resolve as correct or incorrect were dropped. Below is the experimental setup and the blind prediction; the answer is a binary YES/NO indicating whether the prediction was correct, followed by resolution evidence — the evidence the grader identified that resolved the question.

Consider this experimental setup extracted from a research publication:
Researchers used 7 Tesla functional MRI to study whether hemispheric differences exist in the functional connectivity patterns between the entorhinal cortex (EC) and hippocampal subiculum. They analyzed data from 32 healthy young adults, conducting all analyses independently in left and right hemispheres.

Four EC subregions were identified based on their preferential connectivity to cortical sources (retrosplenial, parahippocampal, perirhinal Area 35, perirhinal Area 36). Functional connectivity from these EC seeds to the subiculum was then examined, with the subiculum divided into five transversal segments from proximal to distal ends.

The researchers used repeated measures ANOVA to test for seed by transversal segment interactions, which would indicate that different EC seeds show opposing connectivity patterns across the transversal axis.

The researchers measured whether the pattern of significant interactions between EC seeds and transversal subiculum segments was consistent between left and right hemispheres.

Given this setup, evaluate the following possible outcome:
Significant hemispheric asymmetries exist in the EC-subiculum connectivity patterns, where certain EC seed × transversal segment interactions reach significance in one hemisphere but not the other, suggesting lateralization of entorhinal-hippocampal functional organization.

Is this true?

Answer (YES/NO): YES